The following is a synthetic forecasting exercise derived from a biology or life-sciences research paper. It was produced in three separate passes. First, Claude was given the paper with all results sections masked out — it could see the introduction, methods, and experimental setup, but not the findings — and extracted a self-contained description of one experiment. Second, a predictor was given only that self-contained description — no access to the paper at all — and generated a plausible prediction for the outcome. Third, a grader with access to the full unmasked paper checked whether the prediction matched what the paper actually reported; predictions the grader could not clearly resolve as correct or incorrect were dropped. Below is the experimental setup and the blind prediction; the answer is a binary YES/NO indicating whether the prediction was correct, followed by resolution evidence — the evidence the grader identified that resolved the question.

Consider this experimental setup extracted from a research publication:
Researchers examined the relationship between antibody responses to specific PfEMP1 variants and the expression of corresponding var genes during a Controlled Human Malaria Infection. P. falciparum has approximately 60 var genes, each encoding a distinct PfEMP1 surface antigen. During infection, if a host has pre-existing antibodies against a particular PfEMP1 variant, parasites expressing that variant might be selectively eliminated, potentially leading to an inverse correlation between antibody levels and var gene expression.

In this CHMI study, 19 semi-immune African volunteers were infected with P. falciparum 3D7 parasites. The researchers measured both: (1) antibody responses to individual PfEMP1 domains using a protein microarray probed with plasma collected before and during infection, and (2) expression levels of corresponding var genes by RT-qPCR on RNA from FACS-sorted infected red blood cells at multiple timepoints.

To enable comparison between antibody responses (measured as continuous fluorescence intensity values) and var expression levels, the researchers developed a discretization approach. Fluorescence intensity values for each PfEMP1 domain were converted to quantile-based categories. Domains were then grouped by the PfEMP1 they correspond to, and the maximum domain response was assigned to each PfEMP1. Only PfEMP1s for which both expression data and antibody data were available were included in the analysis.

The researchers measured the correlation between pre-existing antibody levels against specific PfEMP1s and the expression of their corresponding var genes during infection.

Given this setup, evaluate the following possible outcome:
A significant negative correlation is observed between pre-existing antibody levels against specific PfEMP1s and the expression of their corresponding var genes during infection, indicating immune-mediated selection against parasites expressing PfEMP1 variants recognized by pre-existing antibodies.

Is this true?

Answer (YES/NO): YES